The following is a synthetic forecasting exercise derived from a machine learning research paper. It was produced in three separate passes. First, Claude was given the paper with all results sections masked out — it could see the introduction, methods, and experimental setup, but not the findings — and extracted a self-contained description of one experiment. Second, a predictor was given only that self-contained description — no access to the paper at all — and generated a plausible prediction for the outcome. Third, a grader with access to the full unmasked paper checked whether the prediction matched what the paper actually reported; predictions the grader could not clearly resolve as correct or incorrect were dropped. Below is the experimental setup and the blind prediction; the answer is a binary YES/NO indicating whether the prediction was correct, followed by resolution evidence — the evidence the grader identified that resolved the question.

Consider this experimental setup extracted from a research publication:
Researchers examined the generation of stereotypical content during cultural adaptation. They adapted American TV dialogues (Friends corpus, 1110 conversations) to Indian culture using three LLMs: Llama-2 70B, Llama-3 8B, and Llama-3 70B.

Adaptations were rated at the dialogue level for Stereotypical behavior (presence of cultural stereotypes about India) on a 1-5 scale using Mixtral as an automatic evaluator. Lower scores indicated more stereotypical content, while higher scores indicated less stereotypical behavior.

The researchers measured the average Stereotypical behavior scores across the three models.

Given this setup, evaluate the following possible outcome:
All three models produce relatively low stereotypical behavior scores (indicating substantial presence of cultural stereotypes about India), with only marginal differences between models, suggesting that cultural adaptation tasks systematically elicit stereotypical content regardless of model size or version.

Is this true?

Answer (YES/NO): NO